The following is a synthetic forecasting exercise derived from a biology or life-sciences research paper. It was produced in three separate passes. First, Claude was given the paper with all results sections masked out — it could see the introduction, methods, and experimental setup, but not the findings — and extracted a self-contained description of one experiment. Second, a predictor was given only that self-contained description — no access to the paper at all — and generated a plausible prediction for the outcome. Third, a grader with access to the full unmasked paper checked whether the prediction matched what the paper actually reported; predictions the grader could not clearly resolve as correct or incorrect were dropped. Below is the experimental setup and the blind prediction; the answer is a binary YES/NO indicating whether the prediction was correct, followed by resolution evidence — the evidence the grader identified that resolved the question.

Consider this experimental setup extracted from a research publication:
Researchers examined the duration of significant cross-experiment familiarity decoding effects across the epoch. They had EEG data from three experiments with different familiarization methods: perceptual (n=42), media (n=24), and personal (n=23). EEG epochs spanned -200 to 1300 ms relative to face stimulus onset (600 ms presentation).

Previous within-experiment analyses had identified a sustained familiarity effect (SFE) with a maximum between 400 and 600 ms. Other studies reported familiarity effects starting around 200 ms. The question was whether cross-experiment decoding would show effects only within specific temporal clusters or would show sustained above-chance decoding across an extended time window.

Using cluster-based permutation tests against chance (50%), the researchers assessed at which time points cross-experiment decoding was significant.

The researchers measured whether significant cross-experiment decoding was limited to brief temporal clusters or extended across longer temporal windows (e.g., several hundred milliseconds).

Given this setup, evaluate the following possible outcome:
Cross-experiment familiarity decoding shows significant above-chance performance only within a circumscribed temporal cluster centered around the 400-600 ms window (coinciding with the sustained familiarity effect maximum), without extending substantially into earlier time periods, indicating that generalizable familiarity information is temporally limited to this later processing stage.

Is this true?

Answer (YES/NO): NO